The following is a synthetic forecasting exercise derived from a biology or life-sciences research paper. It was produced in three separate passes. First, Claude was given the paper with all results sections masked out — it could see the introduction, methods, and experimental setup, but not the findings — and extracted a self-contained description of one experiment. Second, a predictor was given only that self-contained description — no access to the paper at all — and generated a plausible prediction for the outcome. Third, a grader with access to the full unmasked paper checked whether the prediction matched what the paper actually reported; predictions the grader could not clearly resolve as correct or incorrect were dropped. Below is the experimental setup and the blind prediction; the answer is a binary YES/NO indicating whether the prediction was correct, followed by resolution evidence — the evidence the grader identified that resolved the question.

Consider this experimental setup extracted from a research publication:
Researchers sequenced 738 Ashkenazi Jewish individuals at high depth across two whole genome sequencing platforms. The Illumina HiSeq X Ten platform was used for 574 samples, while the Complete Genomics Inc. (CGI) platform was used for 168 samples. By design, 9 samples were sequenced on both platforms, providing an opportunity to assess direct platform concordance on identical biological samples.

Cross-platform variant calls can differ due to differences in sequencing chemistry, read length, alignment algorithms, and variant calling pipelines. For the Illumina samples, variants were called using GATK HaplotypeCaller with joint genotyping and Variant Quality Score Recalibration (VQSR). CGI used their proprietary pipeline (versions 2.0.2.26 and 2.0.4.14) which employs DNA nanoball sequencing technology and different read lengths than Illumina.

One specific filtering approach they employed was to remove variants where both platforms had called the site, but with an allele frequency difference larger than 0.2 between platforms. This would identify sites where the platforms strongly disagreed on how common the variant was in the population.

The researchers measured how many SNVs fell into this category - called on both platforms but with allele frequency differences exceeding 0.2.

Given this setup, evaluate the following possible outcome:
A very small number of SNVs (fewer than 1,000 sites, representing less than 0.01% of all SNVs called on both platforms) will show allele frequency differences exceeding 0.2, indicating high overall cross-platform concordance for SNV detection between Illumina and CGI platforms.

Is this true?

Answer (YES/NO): YES